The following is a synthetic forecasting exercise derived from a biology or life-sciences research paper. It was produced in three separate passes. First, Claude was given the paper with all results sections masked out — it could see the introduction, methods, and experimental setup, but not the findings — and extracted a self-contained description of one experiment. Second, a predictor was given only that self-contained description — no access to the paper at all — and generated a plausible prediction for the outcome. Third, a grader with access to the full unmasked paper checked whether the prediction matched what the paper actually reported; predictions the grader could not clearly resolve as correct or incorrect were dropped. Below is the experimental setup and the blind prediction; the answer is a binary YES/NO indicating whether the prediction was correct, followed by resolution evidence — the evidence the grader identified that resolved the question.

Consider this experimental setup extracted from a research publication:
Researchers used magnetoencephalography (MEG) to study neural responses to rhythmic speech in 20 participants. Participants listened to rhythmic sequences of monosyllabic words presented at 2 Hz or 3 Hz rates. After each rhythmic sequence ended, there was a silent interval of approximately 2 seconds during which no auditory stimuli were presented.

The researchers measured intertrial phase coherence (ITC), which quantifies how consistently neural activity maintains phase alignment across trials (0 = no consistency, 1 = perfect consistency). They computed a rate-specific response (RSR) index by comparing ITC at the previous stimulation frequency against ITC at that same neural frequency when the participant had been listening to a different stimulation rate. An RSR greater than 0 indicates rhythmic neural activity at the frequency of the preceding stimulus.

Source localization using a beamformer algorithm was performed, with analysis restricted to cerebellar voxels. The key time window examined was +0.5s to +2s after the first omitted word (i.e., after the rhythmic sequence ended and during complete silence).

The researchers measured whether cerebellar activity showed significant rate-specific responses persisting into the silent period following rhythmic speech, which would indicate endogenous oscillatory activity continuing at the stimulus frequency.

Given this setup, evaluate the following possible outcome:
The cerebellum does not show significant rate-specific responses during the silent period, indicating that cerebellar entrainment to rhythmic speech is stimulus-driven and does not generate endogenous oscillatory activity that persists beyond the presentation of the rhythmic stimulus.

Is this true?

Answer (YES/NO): NO